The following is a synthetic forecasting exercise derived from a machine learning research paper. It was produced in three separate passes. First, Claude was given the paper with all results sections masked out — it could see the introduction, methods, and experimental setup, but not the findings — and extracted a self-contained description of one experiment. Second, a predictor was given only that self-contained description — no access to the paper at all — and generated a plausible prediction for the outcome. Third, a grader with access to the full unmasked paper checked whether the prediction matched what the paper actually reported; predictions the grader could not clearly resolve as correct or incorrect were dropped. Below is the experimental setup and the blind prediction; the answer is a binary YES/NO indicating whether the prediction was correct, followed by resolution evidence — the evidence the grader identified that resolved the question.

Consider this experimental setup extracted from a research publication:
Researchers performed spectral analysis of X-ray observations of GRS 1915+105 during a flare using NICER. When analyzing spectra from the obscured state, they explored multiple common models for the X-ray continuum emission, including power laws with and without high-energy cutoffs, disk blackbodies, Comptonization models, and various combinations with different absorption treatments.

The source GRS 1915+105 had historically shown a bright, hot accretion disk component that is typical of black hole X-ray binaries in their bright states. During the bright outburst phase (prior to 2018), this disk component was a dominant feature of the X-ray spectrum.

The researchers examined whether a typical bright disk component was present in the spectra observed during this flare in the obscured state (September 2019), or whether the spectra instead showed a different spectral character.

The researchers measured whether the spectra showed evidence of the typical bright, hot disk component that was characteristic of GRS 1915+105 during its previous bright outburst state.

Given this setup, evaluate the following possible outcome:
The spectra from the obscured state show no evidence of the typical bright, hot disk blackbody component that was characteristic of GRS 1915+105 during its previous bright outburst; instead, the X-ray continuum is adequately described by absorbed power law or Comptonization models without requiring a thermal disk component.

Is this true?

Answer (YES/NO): YES